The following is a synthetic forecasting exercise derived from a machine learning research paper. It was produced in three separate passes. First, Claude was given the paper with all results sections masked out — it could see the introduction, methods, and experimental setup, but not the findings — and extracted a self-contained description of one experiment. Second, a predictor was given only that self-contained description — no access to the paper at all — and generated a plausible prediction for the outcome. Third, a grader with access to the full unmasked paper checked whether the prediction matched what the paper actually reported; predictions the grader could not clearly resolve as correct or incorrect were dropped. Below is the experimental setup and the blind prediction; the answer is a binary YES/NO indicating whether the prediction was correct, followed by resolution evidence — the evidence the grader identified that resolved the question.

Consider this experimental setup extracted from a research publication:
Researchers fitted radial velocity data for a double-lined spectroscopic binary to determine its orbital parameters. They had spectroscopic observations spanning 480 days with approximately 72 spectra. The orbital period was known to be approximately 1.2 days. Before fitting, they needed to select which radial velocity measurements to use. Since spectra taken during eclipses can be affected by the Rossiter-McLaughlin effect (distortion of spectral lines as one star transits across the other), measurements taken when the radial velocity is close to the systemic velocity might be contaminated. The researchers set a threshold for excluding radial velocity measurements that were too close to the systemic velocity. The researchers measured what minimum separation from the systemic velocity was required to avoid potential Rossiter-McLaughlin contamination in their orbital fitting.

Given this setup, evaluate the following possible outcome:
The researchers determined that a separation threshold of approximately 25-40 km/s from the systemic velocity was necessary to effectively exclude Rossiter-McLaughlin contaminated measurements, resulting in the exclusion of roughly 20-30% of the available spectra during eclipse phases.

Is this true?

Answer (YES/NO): NO